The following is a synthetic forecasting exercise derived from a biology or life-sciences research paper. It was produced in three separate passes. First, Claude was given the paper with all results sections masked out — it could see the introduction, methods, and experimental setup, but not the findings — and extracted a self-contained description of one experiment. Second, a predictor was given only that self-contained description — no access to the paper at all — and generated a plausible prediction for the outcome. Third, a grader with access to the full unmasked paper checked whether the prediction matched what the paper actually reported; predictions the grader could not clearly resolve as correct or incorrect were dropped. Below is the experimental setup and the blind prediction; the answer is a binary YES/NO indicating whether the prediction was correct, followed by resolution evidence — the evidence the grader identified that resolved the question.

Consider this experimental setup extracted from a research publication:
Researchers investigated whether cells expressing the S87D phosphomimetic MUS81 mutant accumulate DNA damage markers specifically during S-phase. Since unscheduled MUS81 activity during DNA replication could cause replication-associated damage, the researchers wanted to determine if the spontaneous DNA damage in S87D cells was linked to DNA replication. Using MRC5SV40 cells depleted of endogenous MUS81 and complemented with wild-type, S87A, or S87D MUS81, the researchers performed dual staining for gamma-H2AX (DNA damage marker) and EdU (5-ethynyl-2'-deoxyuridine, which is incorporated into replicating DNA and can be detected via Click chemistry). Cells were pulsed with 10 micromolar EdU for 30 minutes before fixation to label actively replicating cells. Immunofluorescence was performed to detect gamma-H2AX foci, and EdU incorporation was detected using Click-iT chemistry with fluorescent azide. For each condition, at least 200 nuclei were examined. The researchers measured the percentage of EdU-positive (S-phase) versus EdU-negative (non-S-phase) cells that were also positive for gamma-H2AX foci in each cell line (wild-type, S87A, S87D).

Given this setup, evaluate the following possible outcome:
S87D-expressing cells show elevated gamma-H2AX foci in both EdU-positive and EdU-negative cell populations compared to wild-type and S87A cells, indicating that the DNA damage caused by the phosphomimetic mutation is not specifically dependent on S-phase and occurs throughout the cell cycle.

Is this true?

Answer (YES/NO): NO